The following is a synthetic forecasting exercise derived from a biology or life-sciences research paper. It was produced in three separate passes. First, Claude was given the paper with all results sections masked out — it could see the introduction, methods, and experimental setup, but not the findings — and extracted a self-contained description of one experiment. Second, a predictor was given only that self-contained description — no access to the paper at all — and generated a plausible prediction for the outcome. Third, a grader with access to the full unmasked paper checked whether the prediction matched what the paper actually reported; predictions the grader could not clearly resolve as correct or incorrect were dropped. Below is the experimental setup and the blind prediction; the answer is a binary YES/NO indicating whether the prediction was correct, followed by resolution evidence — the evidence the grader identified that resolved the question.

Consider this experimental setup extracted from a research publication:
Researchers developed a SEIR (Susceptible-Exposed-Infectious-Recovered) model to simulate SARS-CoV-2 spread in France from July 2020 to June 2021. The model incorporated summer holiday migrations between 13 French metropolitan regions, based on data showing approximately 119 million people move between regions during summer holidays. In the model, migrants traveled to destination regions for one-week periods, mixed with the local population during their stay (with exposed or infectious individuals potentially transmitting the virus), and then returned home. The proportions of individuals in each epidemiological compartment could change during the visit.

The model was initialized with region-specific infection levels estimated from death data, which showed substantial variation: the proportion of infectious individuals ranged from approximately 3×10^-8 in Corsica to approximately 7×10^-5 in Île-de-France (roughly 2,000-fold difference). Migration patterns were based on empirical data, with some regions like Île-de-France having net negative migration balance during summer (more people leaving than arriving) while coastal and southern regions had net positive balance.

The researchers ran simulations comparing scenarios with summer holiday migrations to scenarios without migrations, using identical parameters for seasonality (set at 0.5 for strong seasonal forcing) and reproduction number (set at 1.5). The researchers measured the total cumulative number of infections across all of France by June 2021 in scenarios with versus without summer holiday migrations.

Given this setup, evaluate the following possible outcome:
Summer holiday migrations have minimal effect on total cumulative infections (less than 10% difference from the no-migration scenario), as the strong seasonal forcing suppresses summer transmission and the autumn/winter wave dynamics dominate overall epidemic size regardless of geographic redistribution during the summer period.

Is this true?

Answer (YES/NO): YES